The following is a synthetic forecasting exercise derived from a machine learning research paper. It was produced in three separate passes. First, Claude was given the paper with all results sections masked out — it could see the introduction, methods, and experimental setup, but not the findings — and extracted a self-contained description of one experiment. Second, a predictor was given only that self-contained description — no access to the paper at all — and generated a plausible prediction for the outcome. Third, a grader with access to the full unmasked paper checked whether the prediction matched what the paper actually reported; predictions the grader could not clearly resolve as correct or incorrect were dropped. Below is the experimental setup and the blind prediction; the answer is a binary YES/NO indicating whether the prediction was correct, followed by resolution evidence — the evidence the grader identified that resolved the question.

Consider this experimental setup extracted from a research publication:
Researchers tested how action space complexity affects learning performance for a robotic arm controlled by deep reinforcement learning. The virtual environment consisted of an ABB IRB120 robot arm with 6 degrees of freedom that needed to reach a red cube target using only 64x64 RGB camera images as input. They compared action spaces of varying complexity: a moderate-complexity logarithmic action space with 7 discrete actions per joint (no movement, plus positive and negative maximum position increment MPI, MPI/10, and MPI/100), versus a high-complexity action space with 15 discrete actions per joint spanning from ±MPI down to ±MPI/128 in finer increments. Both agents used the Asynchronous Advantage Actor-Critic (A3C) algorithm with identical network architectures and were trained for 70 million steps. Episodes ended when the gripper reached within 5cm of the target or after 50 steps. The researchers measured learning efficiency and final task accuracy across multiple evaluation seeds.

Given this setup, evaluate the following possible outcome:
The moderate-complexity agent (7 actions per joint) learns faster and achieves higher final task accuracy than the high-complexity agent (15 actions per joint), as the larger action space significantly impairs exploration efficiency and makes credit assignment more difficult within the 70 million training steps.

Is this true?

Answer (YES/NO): YES